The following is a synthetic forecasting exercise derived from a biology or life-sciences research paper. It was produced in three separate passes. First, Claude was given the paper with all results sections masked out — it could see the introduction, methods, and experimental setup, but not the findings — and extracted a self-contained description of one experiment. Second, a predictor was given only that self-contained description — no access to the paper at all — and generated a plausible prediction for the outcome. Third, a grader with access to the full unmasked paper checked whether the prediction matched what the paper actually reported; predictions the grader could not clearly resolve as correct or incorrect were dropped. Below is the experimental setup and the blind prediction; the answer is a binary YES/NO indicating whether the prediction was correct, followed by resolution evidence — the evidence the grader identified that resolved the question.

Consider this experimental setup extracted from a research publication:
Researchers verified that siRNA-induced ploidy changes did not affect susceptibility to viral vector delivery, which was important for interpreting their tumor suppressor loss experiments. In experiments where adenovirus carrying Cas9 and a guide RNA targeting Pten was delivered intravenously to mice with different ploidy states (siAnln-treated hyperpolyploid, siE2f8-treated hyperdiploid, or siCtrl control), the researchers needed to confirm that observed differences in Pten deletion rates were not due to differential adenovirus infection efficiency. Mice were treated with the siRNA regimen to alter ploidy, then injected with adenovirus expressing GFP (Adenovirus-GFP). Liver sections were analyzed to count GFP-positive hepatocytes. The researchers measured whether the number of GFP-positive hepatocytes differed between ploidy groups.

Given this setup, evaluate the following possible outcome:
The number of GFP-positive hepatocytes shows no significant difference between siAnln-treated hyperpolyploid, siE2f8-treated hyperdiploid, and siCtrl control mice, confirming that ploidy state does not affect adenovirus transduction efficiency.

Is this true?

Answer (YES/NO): YES